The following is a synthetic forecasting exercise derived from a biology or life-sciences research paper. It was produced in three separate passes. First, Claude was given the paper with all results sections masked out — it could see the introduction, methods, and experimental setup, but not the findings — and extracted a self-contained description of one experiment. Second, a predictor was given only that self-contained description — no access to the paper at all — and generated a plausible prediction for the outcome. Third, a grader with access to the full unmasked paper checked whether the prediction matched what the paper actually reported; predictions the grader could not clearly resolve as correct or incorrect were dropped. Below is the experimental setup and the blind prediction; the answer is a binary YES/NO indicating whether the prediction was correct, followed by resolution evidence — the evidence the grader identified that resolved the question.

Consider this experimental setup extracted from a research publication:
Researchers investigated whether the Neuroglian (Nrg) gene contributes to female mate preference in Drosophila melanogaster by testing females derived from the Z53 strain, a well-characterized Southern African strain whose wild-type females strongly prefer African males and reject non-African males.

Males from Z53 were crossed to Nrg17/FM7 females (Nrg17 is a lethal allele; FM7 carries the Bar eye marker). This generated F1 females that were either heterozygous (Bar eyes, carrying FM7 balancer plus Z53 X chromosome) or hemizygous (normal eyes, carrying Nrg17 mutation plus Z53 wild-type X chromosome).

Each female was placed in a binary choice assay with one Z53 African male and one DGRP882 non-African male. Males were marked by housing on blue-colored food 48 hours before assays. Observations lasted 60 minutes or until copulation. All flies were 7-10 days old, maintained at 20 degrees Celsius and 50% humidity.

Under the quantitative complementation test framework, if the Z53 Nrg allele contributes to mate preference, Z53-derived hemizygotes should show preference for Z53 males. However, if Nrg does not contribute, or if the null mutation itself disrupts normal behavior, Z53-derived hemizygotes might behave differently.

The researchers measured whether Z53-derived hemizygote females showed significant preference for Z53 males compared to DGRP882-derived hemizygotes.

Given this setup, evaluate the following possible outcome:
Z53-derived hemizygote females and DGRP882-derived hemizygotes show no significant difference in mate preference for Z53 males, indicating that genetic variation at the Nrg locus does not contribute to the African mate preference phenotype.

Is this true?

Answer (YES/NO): NO